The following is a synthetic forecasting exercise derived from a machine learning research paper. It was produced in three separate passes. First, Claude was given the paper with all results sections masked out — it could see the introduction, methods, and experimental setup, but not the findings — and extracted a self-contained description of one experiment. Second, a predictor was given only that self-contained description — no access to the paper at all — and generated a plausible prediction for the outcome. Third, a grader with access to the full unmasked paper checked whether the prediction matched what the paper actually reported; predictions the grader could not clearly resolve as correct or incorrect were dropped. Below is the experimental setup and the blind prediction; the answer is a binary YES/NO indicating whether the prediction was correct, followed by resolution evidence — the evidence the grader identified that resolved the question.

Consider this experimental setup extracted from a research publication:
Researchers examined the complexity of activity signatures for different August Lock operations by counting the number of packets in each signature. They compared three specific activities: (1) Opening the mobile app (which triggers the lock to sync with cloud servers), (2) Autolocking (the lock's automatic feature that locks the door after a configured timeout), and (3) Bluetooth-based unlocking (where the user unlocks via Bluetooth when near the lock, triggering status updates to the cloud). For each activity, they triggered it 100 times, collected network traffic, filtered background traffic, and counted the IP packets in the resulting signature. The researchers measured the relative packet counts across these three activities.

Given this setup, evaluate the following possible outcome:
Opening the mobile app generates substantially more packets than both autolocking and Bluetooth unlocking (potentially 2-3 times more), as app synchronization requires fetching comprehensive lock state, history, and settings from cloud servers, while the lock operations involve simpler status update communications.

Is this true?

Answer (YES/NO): NO